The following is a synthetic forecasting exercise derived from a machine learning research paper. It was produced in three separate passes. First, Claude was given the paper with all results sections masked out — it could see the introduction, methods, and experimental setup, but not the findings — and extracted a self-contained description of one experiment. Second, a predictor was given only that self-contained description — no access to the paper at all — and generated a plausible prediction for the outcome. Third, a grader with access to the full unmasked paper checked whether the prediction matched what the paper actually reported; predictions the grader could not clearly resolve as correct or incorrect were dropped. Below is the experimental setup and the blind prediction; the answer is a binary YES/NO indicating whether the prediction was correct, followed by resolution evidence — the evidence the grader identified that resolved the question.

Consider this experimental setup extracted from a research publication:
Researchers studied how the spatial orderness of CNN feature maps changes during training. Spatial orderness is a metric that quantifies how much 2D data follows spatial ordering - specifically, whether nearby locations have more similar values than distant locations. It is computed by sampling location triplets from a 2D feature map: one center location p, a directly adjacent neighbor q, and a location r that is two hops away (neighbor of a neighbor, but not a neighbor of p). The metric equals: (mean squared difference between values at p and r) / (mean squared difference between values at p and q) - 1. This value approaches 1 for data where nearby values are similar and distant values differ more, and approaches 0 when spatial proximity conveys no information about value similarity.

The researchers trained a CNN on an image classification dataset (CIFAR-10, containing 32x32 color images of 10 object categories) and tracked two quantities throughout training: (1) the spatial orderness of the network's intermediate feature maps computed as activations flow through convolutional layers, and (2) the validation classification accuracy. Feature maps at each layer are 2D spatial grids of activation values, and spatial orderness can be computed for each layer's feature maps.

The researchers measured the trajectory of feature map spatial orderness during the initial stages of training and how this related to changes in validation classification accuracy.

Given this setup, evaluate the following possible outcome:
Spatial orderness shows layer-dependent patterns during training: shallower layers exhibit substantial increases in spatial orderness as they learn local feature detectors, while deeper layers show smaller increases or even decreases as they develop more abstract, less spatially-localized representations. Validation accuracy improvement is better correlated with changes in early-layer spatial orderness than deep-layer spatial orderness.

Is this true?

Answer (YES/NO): NO